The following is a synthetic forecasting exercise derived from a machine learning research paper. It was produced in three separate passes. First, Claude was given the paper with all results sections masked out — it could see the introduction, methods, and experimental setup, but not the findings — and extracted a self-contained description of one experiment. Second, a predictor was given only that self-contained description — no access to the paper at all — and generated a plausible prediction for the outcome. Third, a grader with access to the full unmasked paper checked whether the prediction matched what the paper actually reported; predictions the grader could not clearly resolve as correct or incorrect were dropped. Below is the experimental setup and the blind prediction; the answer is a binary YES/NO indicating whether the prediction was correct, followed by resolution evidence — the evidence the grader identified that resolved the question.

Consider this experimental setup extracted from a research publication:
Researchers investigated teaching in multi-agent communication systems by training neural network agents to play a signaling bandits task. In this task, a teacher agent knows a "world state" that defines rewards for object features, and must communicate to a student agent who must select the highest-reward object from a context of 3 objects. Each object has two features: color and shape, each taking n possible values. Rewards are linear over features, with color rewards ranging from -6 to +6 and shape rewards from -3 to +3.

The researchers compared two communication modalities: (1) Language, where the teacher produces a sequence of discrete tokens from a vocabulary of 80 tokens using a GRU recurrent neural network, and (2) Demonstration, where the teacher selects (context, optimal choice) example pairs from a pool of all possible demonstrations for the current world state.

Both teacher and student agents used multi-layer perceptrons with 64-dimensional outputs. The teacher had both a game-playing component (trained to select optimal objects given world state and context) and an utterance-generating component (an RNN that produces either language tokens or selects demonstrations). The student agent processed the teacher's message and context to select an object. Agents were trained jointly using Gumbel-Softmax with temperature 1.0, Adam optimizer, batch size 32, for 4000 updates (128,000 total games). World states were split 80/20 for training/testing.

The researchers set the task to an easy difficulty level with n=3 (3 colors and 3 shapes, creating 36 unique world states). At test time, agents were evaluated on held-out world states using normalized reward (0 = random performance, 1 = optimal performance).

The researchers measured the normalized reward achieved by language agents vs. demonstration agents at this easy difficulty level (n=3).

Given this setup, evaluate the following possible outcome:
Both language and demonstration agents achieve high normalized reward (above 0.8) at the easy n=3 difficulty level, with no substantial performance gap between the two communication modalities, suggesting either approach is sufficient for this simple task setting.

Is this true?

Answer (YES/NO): NO